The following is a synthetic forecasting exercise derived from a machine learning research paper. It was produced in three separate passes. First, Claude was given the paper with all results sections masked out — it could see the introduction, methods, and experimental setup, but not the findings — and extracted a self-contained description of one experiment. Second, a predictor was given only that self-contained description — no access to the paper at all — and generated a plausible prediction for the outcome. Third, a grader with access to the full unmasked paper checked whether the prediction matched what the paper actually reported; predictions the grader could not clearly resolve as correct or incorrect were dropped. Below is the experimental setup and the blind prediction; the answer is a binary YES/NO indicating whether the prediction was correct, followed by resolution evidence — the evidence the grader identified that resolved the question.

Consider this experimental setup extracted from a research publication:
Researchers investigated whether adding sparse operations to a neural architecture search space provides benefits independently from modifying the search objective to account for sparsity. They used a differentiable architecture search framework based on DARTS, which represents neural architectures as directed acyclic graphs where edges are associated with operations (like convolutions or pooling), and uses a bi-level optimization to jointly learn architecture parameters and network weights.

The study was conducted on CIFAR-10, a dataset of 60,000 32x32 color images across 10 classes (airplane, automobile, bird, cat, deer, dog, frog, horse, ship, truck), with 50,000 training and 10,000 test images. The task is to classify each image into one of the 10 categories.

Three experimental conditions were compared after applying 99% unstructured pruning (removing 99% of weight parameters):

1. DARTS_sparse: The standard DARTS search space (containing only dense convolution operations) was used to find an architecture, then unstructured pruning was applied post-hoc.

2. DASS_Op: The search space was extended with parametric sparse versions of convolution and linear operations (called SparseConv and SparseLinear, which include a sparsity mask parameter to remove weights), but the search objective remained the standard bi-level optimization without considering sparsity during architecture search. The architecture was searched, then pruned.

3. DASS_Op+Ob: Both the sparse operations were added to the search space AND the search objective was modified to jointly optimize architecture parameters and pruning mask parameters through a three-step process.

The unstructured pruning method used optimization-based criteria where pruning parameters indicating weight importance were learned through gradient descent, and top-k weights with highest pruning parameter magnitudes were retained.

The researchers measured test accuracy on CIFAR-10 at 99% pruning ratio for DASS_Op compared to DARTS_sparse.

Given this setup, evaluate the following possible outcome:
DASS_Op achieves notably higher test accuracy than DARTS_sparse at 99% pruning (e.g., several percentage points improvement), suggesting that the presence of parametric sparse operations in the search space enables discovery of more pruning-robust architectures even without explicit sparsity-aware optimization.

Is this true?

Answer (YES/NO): YES